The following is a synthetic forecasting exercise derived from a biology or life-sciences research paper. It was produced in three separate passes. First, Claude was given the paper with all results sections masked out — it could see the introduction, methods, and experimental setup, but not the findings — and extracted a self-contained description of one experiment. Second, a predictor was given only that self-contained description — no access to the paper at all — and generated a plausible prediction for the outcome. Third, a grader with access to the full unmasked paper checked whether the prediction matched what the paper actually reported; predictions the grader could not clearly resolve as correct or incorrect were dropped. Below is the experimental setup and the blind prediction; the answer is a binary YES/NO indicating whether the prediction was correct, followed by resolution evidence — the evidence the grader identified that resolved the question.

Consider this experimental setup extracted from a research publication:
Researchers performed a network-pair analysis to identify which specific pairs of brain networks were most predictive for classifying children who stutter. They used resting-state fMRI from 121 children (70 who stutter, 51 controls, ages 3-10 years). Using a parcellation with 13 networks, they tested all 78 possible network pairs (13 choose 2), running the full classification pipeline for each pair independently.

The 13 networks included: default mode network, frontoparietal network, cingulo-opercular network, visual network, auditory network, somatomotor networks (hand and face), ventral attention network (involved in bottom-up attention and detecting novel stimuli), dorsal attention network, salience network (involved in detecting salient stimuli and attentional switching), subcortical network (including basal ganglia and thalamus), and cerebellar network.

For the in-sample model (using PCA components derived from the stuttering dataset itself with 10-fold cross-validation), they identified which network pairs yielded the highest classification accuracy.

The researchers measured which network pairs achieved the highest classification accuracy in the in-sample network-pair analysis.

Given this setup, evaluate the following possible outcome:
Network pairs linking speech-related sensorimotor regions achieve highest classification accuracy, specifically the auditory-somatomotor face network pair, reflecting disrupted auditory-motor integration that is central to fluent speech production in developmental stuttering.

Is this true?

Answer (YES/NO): NO